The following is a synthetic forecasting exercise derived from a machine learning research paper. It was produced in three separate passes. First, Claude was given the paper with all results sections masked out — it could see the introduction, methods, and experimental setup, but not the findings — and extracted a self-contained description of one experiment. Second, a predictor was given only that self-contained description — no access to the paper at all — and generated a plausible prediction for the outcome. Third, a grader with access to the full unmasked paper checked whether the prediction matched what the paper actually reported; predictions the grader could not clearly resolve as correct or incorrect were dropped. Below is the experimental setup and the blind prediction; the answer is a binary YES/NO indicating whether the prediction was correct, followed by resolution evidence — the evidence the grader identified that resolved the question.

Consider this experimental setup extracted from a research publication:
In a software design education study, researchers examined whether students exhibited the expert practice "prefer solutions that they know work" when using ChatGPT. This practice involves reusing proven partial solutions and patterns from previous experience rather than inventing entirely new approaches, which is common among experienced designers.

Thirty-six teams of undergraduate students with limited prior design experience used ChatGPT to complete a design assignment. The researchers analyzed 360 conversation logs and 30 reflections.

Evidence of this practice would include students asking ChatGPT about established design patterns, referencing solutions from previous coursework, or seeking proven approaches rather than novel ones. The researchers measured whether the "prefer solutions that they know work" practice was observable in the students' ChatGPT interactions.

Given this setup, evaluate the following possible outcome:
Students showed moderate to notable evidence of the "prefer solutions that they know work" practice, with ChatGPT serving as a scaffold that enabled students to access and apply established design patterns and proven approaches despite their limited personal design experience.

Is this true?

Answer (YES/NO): NO